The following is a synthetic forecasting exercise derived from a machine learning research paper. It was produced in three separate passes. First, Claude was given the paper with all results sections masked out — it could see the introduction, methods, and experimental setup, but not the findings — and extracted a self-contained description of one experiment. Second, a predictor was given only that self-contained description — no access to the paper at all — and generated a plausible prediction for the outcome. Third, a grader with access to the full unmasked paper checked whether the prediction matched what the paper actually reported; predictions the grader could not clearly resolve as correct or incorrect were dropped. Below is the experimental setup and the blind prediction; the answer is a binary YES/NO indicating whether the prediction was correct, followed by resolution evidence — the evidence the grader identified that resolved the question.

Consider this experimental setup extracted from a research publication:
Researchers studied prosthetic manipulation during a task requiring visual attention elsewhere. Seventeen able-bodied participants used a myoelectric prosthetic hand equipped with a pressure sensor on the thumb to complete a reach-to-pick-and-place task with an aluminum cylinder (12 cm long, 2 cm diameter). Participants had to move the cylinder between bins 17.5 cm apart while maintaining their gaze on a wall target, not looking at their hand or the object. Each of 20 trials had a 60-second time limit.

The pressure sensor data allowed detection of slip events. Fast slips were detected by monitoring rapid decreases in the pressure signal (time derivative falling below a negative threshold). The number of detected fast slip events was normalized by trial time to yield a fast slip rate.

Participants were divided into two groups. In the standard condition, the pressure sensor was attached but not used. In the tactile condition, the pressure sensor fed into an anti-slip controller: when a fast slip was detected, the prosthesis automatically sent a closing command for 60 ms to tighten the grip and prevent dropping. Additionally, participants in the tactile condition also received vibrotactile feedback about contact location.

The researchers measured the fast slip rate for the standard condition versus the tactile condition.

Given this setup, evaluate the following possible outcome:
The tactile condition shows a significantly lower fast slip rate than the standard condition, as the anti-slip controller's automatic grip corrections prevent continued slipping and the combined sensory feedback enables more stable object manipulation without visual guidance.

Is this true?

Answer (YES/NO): NO